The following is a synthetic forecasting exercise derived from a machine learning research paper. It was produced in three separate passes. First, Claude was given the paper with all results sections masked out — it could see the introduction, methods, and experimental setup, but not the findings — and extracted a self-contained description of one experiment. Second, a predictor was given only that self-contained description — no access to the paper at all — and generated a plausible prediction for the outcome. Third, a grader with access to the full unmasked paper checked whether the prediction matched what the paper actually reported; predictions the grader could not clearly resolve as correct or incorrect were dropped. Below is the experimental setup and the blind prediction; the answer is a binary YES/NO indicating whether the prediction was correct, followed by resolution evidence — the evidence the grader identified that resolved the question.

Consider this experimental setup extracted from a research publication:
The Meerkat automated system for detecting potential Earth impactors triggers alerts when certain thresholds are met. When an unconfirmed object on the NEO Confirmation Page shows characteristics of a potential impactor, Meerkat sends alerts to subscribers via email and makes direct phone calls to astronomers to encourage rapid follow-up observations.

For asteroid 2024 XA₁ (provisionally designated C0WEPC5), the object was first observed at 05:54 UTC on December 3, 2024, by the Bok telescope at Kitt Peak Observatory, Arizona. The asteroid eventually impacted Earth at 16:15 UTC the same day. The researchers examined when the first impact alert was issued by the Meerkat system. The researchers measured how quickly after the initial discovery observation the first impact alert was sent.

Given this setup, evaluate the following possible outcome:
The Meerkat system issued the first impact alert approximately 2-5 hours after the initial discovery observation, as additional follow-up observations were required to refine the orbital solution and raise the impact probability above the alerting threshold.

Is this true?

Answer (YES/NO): NO